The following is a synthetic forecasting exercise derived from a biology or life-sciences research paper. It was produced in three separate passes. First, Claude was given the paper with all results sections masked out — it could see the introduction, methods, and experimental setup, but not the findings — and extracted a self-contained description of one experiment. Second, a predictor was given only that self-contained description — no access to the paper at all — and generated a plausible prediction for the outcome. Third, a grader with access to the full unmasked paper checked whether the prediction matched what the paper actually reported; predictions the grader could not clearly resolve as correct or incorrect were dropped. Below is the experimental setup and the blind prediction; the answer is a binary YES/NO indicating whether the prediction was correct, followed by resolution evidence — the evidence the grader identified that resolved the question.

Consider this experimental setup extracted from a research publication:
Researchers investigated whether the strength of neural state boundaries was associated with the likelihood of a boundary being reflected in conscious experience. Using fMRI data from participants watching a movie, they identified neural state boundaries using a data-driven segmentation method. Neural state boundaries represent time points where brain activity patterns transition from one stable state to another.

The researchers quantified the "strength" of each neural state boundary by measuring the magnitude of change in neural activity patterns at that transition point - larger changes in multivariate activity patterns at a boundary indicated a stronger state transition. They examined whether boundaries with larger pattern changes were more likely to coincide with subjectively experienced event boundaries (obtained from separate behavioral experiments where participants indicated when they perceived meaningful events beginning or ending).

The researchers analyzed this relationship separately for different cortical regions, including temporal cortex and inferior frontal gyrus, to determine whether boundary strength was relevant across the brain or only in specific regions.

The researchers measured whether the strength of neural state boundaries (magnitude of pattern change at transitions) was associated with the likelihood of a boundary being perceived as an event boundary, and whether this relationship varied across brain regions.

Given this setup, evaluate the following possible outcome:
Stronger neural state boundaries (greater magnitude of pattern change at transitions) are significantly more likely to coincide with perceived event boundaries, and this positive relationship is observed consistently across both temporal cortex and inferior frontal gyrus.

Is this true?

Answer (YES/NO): YES